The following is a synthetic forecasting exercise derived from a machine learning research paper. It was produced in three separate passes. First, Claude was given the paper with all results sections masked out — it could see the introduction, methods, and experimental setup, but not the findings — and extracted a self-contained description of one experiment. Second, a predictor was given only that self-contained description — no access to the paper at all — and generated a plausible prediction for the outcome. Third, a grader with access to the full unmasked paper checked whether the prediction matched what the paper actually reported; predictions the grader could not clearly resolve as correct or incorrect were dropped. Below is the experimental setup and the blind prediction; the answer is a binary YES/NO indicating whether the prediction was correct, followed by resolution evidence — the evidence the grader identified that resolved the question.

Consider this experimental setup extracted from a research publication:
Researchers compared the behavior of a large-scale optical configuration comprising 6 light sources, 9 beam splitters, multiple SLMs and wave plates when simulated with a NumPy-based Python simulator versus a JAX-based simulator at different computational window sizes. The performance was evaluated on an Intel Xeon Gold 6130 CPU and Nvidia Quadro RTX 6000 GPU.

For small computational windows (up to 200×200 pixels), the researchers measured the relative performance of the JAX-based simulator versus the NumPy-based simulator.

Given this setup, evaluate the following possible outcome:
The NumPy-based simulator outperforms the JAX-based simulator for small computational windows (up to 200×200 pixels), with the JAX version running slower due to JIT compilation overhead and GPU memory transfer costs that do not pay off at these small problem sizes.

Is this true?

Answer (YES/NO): YES